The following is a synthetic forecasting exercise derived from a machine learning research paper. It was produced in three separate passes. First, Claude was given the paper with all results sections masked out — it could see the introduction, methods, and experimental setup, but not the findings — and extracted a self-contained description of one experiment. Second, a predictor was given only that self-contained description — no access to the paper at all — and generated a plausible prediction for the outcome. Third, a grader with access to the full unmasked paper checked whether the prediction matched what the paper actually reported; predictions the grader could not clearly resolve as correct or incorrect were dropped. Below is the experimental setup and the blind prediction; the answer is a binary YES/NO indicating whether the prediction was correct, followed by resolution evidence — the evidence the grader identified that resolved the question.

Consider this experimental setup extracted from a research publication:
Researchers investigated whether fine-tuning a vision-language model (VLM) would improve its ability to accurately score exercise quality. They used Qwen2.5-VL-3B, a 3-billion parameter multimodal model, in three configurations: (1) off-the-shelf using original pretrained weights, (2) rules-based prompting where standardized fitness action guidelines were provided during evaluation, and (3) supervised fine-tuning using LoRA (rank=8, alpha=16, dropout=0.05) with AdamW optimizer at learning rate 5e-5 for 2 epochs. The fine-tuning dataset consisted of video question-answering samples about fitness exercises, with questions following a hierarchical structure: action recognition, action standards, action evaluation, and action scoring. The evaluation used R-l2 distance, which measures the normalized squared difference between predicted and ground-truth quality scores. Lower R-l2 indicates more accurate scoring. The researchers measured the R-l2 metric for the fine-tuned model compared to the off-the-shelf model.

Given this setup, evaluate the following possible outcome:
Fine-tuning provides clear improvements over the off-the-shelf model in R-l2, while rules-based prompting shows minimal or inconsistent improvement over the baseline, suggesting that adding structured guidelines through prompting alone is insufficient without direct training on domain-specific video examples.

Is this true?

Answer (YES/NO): NO